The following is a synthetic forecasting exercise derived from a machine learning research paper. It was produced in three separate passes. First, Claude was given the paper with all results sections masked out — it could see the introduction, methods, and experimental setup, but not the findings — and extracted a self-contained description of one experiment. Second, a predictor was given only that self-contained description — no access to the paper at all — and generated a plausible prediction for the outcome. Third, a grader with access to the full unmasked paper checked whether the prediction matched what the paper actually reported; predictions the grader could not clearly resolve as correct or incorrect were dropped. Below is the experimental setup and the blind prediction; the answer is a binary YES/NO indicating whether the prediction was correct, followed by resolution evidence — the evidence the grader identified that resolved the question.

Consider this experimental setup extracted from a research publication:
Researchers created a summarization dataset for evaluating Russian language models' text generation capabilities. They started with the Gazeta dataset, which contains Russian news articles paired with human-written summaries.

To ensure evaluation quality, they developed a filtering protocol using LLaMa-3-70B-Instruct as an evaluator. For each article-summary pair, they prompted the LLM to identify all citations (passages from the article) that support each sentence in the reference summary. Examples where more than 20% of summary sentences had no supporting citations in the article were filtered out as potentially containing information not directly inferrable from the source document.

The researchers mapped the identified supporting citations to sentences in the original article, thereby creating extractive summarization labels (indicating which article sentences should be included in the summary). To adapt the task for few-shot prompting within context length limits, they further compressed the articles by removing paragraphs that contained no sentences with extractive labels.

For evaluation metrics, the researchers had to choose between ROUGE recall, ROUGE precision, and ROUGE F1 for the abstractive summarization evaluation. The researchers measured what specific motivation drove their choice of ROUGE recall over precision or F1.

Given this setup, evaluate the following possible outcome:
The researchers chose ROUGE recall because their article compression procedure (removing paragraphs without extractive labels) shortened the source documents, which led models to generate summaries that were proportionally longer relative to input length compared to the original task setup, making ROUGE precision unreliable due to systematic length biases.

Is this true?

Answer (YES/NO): NO